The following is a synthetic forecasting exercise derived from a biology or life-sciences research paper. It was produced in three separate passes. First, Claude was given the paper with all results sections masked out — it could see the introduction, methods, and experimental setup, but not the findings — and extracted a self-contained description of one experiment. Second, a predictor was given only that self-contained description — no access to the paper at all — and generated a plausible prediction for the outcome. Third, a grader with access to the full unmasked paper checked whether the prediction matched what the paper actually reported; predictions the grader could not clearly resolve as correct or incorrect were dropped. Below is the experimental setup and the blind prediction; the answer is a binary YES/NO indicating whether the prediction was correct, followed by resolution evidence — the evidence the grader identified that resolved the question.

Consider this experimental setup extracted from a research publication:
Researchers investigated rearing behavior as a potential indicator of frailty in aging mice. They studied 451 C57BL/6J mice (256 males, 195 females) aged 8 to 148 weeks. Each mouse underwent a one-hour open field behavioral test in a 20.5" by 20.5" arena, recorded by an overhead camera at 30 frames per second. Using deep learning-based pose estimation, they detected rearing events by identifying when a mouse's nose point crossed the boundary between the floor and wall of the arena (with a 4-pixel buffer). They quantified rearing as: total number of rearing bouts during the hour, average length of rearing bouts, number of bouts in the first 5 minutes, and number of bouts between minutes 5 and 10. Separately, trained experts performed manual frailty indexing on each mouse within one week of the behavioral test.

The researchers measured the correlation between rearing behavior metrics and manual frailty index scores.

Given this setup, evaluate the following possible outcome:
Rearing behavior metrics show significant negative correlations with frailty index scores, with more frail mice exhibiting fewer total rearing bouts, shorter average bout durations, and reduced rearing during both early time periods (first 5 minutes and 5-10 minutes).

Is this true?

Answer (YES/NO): NO